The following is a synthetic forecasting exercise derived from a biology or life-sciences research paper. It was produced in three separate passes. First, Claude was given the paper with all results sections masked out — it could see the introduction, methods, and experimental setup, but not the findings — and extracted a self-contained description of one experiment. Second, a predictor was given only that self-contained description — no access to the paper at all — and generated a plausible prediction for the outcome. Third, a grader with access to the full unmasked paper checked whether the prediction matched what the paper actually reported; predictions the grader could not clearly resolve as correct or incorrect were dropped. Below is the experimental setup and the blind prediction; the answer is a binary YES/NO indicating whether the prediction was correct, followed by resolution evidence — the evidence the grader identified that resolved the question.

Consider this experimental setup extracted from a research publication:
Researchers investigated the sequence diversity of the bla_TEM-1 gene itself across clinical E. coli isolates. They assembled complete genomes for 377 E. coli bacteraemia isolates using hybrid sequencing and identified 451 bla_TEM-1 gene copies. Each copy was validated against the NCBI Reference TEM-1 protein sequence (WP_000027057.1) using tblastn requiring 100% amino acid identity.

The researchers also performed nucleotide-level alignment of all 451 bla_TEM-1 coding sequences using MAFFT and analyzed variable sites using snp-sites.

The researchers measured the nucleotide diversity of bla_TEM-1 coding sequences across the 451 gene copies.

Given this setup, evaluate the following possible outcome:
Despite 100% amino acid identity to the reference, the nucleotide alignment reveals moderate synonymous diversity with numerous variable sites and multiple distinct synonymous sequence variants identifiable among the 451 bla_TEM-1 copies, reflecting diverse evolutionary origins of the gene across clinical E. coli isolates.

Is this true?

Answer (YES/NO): NO